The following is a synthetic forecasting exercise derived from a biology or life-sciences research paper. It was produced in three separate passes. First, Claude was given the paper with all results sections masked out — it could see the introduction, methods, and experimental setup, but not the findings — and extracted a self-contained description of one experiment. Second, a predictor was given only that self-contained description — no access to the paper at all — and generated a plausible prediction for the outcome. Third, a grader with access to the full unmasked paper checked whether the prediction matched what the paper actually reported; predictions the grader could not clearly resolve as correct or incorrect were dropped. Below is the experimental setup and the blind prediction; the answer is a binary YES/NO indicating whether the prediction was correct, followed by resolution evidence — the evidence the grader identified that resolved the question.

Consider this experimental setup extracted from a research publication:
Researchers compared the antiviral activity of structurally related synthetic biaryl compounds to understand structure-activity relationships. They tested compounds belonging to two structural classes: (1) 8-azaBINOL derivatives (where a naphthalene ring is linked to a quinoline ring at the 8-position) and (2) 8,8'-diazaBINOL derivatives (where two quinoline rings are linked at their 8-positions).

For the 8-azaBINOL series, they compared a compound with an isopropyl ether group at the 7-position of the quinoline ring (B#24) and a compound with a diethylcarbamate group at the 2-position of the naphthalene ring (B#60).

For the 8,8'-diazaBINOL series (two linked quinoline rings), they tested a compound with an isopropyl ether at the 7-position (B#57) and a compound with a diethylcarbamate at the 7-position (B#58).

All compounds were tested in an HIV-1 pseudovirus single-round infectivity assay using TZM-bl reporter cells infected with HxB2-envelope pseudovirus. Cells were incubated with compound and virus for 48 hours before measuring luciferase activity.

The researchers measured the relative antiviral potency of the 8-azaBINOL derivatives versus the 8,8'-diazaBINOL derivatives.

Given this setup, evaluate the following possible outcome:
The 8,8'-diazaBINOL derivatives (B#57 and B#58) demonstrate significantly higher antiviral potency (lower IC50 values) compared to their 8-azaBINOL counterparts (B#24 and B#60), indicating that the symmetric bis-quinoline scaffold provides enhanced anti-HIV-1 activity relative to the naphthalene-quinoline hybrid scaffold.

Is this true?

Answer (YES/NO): NO